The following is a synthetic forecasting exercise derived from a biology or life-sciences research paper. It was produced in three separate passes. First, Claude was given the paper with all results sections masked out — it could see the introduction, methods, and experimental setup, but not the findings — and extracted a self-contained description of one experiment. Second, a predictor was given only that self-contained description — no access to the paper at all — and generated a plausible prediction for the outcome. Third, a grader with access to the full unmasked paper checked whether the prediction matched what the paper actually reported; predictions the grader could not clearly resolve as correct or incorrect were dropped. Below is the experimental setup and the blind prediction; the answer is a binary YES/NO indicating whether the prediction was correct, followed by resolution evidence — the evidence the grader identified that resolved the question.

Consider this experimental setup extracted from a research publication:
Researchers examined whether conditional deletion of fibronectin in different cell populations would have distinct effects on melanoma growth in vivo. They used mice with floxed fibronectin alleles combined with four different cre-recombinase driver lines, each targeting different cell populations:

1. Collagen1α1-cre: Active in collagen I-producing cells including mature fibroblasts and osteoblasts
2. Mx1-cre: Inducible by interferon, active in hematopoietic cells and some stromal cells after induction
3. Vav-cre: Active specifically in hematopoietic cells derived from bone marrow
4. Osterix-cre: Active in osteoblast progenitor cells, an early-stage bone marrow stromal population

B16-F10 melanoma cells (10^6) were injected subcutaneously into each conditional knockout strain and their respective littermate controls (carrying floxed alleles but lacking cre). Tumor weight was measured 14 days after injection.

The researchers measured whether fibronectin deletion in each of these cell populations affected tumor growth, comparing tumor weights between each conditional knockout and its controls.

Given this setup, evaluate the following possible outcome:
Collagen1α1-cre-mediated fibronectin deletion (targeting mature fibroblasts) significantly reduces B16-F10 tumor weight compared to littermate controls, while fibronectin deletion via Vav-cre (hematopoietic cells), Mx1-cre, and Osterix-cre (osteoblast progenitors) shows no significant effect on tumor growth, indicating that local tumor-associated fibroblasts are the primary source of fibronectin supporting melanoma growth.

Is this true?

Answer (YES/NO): NO